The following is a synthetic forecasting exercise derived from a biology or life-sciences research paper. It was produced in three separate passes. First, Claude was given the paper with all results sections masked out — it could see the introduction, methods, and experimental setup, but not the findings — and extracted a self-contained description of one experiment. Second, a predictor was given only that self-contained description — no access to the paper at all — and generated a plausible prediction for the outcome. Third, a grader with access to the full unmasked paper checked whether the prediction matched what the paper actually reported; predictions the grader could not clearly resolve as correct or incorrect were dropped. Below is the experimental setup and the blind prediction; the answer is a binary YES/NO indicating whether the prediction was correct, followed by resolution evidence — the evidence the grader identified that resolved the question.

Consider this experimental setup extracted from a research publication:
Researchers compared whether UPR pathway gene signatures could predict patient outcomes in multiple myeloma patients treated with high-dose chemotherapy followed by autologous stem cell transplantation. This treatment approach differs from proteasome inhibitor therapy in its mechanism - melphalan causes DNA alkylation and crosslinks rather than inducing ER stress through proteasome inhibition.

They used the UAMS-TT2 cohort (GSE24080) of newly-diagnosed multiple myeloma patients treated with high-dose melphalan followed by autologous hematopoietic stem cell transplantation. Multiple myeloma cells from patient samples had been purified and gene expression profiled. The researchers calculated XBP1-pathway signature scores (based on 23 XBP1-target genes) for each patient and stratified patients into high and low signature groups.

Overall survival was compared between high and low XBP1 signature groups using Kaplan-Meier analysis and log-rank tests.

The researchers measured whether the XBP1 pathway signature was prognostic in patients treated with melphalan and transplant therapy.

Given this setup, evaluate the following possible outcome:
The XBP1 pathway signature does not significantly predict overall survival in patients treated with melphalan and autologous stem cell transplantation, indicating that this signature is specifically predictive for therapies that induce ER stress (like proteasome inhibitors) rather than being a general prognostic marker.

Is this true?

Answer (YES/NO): YES